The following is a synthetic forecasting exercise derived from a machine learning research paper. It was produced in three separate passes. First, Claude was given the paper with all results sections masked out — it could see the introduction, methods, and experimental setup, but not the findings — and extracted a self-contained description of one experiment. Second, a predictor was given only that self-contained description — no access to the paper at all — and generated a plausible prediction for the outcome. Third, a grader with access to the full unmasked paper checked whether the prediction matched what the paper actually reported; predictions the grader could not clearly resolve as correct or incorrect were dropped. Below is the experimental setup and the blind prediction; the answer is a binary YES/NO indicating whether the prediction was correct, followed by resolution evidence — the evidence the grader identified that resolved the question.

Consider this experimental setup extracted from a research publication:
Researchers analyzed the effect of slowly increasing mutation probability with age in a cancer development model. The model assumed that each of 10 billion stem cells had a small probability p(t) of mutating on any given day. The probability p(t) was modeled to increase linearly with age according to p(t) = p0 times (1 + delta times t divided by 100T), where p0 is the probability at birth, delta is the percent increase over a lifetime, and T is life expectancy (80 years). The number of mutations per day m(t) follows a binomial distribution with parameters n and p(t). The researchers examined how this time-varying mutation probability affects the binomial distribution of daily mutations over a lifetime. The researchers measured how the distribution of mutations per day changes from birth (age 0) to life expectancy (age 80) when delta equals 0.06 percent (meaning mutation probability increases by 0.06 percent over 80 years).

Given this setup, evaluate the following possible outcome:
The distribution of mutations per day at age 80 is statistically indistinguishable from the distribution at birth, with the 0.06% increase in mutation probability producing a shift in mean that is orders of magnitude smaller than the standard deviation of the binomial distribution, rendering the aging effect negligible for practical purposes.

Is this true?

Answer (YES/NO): NO